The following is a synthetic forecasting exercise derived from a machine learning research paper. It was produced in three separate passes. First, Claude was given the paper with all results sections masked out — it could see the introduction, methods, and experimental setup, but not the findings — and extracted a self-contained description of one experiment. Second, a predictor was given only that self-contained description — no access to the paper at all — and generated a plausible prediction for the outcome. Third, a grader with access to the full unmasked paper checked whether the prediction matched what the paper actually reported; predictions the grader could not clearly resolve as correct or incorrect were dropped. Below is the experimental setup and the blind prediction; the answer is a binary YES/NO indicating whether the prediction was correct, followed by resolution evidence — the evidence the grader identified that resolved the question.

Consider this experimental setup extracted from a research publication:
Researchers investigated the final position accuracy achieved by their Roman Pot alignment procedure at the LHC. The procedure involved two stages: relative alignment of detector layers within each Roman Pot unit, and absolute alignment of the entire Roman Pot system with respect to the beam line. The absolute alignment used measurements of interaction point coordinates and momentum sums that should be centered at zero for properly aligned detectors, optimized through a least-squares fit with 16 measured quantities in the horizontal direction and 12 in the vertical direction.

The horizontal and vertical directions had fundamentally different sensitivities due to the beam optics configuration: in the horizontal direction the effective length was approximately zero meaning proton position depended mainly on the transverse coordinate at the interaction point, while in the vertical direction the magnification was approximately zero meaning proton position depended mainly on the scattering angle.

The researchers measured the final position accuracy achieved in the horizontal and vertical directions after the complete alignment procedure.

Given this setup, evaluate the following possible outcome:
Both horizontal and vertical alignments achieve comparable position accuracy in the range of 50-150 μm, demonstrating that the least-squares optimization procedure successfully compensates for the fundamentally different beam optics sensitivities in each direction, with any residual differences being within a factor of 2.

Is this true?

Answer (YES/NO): NO